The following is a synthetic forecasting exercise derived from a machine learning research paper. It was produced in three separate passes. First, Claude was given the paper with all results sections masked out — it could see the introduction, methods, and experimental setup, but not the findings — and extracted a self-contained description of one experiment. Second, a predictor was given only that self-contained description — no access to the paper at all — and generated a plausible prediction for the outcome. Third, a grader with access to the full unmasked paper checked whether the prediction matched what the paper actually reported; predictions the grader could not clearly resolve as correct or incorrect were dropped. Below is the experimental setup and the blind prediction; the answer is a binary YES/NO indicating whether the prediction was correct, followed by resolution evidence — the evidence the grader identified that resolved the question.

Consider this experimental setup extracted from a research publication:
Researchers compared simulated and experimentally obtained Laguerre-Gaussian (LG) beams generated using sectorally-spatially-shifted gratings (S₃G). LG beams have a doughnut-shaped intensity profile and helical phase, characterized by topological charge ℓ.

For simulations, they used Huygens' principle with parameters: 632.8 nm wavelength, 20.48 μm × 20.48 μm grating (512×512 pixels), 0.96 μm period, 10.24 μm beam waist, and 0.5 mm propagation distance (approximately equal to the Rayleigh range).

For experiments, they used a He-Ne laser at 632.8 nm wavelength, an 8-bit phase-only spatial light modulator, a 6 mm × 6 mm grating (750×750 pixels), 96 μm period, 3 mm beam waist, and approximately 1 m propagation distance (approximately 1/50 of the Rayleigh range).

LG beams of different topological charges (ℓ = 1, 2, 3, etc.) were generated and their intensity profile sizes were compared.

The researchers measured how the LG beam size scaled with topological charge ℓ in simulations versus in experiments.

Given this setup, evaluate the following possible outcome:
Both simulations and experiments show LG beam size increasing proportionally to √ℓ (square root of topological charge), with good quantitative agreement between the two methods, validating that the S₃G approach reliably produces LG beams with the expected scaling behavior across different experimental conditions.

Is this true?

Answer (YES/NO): NO